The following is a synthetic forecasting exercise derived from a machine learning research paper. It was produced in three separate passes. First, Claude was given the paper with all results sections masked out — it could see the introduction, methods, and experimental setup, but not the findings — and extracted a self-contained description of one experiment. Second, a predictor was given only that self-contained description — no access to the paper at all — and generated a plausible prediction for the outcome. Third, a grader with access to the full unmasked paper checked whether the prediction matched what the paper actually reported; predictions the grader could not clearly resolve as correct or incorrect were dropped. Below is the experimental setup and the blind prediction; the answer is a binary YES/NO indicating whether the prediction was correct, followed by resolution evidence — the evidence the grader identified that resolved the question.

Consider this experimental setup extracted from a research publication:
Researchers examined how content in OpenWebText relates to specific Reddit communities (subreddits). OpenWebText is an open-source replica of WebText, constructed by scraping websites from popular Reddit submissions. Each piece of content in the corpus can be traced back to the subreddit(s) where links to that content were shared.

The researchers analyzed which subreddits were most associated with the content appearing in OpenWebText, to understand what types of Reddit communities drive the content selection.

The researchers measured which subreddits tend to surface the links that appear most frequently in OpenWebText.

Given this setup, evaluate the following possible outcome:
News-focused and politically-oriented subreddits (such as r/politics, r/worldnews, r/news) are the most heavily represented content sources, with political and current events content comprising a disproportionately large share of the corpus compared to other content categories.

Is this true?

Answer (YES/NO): YES